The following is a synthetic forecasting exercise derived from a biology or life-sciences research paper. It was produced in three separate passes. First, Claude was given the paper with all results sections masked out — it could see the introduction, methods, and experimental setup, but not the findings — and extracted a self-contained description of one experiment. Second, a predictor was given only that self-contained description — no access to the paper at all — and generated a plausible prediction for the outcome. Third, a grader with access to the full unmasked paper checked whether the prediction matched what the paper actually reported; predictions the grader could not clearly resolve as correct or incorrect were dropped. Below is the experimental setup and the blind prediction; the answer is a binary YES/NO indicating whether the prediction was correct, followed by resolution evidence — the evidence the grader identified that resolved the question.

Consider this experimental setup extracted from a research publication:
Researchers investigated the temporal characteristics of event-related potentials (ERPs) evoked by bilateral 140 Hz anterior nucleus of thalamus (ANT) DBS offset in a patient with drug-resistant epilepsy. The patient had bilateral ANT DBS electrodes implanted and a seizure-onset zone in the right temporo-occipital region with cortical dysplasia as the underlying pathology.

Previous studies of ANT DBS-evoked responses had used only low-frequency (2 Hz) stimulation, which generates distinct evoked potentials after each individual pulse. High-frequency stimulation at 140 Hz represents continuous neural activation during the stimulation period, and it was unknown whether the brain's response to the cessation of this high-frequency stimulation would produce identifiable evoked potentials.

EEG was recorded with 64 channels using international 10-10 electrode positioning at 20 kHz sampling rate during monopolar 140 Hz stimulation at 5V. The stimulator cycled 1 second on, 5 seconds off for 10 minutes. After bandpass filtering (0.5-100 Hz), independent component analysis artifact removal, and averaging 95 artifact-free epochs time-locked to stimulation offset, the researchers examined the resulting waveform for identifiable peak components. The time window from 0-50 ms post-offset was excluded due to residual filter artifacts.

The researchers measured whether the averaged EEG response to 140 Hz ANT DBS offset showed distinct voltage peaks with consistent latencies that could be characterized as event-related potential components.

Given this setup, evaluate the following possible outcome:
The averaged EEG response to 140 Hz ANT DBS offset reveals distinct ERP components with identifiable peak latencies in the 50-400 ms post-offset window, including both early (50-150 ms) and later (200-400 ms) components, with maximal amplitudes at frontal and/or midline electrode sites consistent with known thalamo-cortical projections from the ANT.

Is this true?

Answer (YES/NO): NO